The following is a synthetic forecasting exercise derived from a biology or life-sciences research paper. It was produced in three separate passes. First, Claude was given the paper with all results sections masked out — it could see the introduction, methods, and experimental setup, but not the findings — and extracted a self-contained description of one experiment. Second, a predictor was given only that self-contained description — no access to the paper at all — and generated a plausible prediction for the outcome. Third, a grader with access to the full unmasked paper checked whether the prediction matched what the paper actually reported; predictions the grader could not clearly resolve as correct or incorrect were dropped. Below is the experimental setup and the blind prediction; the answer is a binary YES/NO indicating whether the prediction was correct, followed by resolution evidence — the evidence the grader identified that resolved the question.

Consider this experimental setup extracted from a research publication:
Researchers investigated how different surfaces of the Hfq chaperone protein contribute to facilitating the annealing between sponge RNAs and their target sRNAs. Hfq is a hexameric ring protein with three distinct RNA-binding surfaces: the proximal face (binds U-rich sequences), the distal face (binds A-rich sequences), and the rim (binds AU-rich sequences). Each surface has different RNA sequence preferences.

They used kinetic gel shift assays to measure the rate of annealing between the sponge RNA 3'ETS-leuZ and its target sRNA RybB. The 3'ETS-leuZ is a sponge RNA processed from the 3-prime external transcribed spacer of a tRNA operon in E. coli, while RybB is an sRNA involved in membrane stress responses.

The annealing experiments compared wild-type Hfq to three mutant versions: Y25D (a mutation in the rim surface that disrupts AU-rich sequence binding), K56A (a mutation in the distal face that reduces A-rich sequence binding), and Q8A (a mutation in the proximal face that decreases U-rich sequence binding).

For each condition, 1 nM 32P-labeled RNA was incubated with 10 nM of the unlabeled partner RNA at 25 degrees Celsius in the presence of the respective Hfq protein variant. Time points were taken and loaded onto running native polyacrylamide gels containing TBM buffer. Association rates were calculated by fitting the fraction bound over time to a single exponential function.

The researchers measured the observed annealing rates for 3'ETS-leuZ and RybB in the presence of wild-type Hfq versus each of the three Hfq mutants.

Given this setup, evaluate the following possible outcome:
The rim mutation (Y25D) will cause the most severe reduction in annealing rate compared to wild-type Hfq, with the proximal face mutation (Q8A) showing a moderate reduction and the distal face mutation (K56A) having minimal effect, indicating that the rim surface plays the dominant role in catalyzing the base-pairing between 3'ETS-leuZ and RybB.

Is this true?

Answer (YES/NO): NO